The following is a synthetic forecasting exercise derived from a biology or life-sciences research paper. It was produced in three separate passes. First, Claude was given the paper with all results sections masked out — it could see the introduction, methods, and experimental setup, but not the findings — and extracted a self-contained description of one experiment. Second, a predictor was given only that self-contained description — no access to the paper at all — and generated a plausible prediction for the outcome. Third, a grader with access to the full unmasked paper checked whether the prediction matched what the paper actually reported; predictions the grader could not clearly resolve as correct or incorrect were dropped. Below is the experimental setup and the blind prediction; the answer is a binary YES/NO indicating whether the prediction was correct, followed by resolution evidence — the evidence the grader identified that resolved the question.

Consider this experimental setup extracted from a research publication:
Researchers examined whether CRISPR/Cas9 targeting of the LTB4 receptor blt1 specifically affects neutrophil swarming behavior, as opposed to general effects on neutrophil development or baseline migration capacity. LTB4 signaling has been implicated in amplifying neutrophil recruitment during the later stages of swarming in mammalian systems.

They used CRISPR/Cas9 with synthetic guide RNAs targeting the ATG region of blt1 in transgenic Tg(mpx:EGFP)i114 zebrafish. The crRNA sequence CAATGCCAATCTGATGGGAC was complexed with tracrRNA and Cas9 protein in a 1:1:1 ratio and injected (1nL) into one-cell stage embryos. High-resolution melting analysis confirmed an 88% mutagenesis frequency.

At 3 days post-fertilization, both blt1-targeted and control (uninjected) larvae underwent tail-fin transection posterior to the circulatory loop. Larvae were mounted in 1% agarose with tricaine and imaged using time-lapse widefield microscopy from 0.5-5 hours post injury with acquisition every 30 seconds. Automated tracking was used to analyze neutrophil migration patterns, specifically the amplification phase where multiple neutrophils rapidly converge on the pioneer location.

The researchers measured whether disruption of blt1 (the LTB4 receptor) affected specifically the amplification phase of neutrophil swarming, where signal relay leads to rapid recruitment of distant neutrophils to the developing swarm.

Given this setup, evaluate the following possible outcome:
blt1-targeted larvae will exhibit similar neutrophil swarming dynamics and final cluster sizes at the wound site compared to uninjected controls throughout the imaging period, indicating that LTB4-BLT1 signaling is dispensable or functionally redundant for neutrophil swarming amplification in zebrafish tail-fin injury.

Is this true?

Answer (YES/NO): NO